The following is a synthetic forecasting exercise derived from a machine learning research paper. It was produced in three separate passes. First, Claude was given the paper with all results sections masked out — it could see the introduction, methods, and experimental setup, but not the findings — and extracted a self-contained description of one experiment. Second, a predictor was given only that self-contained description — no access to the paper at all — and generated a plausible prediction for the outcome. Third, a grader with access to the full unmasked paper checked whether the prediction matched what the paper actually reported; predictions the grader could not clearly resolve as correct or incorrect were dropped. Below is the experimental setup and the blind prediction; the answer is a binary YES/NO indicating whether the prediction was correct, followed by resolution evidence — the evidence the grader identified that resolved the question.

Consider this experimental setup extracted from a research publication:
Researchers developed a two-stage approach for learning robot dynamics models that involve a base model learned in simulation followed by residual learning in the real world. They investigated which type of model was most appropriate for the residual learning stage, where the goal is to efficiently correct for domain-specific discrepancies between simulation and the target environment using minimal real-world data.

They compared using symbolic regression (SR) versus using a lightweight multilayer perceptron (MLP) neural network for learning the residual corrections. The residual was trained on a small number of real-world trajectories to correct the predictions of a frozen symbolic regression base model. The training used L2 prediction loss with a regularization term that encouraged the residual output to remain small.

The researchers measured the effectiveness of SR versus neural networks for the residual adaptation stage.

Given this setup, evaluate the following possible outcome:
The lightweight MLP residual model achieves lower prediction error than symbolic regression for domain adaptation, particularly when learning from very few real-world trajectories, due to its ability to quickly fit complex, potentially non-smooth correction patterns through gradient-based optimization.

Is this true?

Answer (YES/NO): YES